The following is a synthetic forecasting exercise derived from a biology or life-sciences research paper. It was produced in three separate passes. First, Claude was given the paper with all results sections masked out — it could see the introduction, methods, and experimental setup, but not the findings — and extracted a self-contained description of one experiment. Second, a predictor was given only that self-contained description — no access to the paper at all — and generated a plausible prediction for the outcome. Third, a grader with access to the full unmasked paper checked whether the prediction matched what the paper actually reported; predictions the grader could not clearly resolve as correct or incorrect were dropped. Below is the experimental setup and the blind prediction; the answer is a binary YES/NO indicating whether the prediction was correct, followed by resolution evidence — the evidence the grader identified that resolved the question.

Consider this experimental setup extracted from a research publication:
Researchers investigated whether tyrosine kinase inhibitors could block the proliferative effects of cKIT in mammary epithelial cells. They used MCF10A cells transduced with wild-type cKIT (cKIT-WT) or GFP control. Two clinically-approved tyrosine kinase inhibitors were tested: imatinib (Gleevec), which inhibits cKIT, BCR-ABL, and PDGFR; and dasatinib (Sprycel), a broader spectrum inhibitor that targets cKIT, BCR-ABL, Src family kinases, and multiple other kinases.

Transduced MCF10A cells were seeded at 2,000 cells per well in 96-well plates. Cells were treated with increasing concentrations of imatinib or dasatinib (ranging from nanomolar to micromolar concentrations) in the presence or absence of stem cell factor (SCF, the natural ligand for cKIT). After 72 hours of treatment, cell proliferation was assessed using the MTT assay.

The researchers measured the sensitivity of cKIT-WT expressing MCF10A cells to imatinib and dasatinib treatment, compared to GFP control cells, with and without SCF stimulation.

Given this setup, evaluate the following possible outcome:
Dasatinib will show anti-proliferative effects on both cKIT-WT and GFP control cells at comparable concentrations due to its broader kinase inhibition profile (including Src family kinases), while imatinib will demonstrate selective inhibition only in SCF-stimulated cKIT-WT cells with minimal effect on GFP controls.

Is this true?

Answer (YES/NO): NO